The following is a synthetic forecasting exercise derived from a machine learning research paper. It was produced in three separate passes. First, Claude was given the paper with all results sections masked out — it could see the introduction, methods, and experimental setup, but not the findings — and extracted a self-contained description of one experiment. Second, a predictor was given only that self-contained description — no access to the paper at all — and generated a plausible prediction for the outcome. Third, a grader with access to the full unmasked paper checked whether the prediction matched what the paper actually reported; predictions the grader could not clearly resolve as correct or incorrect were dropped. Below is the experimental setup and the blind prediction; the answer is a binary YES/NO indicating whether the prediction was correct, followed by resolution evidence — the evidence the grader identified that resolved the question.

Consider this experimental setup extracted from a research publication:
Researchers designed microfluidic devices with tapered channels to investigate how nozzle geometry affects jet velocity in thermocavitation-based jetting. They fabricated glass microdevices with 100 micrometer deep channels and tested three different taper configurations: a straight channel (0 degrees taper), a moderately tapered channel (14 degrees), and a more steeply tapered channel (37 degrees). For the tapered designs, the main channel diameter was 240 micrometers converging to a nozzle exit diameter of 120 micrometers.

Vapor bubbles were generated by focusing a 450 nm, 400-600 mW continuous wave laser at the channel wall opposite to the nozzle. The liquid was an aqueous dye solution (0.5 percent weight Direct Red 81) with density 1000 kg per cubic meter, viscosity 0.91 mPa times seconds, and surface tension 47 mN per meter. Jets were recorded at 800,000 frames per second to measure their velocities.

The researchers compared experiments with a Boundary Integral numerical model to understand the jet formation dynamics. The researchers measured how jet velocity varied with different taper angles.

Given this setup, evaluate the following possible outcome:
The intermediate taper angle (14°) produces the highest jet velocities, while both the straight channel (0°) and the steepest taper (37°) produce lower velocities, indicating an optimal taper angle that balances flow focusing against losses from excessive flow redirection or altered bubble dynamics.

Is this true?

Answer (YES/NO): NO